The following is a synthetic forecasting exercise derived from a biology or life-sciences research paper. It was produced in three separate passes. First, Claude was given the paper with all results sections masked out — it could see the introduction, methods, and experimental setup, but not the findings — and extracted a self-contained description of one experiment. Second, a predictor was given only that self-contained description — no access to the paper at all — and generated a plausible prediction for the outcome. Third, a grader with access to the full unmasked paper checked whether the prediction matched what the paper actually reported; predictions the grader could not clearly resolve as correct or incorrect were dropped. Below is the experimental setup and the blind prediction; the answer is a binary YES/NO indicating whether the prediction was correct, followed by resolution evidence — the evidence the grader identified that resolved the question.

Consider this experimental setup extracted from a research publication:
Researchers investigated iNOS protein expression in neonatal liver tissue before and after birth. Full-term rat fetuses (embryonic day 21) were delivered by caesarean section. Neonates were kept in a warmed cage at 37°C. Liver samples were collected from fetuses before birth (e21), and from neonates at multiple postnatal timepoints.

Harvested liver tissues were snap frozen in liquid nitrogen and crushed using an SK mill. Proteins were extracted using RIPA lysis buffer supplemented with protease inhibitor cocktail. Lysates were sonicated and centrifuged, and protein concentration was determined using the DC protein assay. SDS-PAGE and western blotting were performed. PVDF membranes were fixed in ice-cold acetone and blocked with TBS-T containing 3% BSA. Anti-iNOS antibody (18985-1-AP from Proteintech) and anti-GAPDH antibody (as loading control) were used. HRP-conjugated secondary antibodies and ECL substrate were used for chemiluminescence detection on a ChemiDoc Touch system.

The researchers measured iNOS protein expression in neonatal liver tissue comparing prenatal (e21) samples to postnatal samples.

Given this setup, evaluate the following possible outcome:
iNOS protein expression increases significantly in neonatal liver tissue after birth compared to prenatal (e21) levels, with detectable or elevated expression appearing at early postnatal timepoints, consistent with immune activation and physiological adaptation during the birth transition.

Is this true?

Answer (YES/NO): NO